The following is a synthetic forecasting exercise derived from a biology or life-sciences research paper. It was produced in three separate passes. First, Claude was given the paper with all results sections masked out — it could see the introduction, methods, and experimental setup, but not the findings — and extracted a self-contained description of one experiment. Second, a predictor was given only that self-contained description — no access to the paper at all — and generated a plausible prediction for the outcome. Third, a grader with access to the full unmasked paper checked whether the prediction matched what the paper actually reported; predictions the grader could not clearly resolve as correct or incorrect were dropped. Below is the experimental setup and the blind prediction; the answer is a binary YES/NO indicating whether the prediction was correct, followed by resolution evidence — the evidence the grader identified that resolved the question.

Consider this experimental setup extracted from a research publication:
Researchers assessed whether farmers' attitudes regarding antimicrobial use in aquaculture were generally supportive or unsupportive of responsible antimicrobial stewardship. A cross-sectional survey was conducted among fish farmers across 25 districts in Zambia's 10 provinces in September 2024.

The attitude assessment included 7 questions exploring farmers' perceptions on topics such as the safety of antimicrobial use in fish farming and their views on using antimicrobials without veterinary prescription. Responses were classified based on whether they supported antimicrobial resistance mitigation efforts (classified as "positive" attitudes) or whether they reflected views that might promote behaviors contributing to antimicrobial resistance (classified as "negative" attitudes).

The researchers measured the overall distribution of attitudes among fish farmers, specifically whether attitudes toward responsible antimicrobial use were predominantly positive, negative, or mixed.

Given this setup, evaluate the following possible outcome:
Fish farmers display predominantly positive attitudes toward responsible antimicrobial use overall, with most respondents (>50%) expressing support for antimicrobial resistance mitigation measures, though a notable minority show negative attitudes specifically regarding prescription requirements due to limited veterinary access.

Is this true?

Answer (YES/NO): NO